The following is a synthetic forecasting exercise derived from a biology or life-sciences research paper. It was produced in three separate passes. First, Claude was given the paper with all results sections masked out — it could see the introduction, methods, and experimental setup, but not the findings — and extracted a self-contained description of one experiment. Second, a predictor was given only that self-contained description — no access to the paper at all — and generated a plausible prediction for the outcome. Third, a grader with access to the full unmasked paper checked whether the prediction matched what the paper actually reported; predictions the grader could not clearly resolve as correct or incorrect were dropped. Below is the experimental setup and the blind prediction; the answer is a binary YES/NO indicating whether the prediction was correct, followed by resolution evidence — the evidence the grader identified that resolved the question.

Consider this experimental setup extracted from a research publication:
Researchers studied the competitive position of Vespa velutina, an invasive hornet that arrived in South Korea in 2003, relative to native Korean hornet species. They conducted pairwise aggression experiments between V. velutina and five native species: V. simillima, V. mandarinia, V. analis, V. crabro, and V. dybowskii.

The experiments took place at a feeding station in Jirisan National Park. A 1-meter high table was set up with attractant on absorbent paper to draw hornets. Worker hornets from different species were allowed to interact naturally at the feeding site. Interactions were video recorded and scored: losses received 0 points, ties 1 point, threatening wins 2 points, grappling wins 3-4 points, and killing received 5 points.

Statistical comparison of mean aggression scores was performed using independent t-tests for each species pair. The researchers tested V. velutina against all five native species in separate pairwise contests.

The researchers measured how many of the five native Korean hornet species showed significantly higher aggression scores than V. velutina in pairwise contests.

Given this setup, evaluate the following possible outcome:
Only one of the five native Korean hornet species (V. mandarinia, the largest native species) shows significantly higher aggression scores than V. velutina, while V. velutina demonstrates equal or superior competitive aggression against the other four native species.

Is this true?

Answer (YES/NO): NO